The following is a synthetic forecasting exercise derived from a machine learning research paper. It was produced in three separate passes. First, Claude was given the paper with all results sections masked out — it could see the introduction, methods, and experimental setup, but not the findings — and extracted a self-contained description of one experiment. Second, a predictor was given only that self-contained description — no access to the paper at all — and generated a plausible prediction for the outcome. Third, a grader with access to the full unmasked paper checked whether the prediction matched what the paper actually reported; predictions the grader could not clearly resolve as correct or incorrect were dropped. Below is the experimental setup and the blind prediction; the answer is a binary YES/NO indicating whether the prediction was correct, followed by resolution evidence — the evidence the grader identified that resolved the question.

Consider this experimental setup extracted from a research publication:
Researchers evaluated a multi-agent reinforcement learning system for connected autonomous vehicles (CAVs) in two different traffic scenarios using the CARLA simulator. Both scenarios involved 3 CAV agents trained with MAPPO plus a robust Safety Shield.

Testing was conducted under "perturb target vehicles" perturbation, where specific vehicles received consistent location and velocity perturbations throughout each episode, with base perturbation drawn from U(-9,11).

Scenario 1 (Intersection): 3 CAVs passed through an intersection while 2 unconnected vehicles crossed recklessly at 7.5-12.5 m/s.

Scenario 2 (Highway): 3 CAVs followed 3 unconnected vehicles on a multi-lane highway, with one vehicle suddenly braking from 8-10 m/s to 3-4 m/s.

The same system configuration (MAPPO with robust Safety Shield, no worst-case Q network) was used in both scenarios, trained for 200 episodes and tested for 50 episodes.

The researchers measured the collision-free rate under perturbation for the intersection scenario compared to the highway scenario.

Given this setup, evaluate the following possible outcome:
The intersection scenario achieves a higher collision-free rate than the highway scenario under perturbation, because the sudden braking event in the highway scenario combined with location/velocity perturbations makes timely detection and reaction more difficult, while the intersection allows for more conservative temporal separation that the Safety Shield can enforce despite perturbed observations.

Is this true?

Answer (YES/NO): NO